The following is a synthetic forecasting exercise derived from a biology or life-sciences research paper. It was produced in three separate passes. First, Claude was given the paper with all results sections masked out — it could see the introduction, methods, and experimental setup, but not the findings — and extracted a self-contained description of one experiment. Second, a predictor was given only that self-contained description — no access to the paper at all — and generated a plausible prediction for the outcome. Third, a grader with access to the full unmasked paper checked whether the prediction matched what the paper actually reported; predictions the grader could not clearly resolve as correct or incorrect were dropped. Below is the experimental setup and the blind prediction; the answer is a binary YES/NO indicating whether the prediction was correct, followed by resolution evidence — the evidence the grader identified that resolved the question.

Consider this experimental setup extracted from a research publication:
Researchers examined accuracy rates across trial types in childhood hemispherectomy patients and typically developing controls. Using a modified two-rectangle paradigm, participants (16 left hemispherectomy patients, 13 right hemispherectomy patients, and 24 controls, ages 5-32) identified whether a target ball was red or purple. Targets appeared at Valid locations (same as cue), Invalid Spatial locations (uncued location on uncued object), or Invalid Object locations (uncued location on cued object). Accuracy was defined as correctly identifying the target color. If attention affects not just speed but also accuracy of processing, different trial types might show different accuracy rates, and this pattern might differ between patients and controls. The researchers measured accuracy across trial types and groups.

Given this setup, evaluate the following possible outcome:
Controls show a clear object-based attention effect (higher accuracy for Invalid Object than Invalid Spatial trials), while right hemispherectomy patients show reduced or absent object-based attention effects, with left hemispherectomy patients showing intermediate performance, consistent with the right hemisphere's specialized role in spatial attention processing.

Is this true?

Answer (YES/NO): NO